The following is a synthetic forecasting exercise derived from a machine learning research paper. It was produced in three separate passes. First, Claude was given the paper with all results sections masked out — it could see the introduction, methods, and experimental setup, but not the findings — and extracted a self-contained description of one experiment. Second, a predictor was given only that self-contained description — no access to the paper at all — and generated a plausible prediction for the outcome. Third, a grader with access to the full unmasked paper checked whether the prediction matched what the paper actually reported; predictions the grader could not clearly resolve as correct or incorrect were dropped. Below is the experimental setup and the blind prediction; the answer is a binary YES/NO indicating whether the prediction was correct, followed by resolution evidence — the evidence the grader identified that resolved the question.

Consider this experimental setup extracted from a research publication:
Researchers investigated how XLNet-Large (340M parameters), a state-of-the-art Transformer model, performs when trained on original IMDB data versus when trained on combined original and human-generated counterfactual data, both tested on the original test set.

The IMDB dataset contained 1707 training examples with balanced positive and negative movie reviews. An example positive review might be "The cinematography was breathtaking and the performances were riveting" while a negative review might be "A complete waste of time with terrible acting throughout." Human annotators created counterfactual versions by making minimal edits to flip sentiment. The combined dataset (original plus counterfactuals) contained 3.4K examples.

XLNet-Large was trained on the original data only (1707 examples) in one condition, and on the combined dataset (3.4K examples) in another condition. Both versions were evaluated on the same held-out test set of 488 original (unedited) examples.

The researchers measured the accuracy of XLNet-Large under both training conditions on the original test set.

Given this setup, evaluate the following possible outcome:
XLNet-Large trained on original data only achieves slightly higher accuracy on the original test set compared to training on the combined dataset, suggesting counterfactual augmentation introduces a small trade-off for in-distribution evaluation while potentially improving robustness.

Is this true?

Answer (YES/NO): YES